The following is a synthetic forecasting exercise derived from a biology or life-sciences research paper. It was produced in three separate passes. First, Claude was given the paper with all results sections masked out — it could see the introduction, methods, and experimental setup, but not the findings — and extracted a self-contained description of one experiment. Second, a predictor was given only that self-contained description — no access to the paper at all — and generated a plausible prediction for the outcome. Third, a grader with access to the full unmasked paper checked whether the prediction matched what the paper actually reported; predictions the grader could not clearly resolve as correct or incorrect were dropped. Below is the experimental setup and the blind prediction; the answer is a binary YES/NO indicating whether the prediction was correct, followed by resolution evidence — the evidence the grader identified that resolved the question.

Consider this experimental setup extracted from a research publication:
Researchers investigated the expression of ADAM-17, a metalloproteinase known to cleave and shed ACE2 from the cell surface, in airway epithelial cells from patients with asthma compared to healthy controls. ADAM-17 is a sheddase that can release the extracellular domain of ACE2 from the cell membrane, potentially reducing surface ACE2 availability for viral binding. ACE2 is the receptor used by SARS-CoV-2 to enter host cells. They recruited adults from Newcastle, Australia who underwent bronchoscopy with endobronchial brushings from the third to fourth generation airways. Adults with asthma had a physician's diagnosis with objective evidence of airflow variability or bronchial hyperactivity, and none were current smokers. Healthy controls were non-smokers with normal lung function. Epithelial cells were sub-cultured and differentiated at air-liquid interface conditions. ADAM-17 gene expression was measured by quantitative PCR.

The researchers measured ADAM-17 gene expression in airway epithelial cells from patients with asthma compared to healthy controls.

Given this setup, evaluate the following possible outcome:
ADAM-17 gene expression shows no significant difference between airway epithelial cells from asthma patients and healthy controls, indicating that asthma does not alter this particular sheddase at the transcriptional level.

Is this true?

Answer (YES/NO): NO